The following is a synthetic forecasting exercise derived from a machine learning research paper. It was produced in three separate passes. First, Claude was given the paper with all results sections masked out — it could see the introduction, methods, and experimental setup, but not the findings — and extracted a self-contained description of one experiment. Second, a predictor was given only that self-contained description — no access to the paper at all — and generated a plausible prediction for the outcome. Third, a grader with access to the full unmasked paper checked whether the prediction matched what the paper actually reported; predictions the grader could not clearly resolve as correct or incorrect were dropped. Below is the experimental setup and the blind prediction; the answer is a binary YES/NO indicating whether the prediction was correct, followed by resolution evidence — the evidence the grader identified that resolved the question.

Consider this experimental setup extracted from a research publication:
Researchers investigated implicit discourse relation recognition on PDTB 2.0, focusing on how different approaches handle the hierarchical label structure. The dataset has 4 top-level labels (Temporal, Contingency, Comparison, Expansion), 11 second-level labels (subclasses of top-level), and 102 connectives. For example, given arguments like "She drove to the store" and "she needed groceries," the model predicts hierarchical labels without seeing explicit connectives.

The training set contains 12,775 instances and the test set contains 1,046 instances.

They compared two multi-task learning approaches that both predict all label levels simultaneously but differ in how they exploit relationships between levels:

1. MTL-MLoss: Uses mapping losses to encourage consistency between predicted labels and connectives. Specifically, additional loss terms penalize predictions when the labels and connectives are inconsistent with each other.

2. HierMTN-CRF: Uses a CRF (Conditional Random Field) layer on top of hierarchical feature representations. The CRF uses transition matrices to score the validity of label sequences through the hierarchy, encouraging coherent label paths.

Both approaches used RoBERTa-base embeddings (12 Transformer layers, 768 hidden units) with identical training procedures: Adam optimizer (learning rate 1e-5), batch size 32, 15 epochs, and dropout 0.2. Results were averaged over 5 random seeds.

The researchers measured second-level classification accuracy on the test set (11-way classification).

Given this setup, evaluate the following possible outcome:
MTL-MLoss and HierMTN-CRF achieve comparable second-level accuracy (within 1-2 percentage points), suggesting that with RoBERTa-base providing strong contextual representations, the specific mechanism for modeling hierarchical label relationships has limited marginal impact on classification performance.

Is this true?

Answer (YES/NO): YES